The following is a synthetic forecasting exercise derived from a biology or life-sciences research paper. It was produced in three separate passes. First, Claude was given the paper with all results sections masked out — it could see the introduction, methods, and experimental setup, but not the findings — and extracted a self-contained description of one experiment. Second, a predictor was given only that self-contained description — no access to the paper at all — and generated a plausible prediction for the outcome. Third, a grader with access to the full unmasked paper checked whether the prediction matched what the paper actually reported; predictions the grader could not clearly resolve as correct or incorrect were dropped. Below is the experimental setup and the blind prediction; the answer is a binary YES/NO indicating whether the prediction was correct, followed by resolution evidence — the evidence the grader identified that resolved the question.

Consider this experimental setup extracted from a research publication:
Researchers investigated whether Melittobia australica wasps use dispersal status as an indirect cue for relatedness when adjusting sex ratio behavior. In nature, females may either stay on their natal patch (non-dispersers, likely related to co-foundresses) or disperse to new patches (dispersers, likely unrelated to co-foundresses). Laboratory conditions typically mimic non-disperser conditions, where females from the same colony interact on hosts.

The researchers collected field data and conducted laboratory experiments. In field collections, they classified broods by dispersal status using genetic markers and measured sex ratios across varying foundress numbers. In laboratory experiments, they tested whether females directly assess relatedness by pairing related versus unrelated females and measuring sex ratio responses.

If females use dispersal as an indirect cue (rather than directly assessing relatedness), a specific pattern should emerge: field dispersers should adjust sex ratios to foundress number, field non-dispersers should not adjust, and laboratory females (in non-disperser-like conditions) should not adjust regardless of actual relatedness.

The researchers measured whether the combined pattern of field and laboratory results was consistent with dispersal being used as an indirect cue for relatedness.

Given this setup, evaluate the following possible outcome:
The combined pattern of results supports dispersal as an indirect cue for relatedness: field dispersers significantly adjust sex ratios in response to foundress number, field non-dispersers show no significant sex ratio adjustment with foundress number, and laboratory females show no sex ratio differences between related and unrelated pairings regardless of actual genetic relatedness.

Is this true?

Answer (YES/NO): YES